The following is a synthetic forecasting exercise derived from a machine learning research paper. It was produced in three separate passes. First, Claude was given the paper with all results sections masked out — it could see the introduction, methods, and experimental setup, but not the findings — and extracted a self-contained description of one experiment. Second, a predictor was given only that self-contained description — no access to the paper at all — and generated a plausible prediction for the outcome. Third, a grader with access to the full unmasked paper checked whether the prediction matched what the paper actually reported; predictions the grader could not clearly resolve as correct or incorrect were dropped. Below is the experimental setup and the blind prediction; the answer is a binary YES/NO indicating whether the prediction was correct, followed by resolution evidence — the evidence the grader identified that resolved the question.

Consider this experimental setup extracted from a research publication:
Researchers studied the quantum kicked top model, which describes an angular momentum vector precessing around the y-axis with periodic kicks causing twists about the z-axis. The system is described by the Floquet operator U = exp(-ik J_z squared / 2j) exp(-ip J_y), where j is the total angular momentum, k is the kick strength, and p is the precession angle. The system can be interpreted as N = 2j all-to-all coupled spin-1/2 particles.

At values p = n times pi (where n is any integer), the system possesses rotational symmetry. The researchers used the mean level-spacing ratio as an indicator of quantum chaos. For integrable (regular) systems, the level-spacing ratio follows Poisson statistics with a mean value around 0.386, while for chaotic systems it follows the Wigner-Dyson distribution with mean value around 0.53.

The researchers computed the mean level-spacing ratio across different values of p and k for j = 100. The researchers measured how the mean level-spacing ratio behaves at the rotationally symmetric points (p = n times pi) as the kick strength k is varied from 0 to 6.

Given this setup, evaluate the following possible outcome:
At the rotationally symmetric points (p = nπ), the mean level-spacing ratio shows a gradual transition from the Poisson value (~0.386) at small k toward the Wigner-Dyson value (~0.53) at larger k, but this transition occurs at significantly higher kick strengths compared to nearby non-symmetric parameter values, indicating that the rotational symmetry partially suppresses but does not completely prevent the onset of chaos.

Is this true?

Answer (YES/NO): NO